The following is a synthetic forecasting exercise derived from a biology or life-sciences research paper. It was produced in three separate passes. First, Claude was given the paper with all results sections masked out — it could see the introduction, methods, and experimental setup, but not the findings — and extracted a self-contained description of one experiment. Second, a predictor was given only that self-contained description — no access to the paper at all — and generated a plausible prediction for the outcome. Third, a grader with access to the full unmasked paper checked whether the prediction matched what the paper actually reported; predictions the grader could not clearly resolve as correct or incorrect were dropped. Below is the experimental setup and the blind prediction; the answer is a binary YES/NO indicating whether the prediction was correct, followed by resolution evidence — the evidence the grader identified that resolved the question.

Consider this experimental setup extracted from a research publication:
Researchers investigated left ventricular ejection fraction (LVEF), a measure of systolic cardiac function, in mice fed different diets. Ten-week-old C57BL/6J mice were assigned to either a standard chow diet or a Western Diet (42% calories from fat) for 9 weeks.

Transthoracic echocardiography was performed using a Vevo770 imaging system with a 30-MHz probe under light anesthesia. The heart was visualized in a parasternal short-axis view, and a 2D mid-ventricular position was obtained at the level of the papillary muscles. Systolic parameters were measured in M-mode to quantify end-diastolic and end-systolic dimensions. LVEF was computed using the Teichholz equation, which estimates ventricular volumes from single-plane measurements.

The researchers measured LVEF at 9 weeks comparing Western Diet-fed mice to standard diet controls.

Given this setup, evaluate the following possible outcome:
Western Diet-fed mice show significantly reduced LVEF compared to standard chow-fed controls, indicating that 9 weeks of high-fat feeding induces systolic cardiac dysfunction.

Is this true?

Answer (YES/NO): NO